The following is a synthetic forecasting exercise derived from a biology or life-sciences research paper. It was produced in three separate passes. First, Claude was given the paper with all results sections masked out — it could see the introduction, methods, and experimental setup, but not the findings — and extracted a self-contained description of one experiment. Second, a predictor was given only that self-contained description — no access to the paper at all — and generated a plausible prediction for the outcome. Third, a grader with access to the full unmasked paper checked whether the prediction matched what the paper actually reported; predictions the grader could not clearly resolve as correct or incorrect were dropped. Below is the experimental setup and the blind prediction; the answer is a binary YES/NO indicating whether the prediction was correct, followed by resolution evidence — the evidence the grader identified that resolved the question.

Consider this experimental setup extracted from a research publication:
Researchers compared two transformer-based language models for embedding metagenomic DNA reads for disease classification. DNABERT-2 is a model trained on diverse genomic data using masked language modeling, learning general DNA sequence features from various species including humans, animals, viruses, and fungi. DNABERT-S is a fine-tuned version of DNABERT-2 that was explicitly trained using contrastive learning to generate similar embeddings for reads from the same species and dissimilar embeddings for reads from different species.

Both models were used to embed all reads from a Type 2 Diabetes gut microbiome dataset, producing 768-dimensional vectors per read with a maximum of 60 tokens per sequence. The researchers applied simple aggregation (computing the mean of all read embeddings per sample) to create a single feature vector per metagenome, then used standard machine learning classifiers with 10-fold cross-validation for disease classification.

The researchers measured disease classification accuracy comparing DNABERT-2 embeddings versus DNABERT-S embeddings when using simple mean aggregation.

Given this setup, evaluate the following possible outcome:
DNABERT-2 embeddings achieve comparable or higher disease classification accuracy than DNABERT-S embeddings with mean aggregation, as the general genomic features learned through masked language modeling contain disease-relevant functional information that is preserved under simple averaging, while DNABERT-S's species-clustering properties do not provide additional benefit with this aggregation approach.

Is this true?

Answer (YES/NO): YES